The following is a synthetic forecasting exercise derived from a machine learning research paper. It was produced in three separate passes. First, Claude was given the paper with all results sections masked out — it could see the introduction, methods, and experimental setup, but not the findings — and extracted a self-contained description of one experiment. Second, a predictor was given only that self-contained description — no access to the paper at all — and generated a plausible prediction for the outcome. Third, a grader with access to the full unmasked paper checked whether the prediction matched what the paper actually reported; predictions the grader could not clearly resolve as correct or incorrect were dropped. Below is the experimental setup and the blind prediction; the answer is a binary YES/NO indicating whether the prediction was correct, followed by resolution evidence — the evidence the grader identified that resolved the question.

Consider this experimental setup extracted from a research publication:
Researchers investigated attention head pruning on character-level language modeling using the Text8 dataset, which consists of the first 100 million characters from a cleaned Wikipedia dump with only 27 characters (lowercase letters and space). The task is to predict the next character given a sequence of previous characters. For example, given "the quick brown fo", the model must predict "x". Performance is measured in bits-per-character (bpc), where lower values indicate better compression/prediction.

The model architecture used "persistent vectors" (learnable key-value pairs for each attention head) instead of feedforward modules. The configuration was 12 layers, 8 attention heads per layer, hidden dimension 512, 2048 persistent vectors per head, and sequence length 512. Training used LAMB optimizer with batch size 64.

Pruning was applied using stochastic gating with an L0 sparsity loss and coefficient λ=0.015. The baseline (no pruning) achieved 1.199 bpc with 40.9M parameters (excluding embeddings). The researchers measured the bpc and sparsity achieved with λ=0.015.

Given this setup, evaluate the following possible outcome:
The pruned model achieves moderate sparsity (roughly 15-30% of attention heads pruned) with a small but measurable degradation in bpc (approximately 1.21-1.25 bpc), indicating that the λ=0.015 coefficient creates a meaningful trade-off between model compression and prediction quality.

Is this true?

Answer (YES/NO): YES